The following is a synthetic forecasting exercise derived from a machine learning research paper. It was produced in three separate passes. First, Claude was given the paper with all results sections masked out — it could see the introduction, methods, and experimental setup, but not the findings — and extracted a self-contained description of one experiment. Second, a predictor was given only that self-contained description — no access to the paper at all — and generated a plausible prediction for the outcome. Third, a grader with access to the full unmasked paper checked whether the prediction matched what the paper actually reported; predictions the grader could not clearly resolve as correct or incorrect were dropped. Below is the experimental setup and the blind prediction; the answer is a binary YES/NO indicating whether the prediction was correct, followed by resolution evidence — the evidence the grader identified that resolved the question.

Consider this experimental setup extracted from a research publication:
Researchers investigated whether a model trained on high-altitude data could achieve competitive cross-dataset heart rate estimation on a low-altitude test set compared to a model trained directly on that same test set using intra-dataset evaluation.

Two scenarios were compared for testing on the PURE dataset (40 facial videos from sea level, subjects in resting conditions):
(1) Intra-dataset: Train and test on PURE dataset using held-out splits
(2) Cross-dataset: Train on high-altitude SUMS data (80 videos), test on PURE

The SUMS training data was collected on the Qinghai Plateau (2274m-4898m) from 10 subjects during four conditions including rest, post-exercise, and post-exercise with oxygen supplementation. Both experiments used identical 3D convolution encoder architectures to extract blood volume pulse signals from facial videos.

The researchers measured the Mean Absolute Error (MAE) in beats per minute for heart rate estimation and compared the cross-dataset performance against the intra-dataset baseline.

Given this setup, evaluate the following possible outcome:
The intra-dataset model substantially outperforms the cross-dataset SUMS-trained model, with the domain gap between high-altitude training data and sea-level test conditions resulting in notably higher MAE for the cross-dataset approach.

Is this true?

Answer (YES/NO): NO